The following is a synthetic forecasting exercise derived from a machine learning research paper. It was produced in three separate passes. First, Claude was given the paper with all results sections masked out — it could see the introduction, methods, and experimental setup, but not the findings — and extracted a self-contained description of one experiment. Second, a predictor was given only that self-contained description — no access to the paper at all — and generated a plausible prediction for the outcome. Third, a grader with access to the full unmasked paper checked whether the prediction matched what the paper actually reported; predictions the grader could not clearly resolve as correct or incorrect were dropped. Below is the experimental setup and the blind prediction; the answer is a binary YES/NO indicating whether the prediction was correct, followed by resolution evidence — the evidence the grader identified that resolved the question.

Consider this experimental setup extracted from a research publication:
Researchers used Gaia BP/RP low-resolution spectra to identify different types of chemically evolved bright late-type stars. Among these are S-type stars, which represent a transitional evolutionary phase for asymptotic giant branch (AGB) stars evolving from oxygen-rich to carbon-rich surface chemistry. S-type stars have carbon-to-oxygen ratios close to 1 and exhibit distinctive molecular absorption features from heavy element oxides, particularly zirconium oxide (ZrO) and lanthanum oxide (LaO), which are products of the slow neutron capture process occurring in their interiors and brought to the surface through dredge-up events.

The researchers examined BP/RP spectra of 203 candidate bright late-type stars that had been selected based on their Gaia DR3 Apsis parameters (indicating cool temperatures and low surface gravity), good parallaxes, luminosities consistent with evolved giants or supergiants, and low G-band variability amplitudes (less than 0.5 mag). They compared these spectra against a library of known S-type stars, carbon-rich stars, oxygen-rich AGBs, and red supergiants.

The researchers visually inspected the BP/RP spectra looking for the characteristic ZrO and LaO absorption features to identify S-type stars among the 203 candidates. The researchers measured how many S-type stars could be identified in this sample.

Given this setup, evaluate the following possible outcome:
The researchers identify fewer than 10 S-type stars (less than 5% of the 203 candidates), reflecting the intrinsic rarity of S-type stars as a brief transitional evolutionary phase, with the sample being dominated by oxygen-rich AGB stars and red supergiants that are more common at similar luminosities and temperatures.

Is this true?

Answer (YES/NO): NO